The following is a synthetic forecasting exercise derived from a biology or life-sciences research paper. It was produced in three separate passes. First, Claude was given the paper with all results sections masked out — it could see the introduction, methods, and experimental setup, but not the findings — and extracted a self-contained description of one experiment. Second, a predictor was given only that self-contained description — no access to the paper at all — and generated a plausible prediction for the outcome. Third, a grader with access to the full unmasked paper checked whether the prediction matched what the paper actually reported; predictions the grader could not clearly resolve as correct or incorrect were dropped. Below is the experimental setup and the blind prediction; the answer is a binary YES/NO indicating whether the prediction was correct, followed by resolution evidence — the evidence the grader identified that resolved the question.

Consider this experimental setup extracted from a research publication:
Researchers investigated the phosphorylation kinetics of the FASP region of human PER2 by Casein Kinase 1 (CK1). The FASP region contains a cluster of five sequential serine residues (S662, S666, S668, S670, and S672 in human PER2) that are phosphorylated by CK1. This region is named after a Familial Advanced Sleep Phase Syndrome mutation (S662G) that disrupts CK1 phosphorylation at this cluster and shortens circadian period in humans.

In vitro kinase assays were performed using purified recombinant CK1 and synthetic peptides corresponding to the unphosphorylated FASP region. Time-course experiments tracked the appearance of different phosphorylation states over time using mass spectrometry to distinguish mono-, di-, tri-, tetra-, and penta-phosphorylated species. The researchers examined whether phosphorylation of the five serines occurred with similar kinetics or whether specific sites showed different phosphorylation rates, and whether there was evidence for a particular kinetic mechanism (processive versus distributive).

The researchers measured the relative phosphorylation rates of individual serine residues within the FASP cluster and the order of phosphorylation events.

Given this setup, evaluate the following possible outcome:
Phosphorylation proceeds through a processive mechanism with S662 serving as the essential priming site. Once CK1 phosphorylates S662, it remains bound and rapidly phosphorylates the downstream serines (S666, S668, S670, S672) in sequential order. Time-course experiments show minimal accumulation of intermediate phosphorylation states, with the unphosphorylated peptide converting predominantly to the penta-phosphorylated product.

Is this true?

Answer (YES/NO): NO